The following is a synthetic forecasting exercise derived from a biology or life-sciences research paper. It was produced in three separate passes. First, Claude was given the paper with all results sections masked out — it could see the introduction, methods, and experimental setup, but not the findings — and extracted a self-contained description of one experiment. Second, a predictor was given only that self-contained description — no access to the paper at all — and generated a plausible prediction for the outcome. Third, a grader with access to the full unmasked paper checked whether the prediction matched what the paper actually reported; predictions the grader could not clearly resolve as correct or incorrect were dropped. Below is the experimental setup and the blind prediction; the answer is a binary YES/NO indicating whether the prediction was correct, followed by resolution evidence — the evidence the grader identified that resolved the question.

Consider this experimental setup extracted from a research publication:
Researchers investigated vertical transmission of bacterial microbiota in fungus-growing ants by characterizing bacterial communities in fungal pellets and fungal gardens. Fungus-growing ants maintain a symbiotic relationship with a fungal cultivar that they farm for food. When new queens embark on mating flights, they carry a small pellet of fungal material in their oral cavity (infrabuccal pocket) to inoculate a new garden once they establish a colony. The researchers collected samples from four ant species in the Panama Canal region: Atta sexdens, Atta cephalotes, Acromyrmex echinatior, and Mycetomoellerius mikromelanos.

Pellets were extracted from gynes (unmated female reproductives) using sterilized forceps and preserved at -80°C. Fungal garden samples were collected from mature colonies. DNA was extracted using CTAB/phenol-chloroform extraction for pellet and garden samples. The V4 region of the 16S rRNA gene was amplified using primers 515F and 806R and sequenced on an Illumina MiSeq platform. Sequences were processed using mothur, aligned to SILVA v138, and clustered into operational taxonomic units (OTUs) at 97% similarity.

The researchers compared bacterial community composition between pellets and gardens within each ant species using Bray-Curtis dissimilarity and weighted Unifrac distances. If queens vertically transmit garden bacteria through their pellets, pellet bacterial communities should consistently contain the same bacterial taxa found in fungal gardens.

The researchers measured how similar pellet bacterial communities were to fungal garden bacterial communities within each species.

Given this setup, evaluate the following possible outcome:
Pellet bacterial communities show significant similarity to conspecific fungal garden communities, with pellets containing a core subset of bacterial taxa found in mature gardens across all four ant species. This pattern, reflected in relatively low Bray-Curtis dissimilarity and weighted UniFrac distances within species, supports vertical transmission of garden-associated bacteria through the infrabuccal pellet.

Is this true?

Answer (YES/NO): NO